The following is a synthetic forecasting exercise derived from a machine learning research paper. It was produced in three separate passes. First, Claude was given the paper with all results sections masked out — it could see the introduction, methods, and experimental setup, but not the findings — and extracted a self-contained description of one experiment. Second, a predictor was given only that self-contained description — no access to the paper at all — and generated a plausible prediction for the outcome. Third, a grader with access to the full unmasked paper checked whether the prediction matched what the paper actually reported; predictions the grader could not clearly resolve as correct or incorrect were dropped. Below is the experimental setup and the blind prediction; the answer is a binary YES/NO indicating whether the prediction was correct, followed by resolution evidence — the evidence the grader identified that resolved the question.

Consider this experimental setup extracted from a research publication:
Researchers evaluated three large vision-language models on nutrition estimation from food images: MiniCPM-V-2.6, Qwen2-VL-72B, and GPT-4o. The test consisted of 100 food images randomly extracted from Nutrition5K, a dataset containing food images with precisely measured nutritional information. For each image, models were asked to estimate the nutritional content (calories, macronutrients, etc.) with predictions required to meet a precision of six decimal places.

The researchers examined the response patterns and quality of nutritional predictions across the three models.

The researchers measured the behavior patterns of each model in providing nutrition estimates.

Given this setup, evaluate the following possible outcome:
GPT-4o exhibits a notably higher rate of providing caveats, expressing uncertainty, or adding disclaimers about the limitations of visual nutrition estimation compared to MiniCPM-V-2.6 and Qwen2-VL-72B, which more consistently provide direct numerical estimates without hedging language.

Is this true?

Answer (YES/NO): NO